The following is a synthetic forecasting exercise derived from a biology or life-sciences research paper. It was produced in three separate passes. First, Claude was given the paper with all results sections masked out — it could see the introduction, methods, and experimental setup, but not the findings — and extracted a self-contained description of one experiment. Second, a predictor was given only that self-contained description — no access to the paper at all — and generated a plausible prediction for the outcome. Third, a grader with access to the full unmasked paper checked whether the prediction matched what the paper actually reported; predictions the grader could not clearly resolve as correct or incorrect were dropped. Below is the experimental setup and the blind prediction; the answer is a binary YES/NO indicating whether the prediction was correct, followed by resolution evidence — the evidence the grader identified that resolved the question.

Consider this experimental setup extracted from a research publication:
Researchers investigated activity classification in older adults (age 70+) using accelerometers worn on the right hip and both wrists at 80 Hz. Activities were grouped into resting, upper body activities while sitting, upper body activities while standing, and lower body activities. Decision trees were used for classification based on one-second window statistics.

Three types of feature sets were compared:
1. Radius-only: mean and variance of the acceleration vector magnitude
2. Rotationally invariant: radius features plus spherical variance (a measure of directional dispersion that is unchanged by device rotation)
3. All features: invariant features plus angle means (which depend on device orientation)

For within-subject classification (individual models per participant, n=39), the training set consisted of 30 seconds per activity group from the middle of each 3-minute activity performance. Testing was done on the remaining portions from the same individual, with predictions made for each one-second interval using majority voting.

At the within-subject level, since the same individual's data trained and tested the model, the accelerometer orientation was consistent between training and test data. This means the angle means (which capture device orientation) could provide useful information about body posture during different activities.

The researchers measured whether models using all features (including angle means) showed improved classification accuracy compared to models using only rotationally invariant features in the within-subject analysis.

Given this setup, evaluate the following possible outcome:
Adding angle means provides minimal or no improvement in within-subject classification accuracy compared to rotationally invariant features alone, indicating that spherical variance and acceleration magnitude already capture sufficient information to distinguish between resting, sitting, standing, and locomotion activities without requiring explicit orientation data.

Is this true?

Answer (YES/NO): NO